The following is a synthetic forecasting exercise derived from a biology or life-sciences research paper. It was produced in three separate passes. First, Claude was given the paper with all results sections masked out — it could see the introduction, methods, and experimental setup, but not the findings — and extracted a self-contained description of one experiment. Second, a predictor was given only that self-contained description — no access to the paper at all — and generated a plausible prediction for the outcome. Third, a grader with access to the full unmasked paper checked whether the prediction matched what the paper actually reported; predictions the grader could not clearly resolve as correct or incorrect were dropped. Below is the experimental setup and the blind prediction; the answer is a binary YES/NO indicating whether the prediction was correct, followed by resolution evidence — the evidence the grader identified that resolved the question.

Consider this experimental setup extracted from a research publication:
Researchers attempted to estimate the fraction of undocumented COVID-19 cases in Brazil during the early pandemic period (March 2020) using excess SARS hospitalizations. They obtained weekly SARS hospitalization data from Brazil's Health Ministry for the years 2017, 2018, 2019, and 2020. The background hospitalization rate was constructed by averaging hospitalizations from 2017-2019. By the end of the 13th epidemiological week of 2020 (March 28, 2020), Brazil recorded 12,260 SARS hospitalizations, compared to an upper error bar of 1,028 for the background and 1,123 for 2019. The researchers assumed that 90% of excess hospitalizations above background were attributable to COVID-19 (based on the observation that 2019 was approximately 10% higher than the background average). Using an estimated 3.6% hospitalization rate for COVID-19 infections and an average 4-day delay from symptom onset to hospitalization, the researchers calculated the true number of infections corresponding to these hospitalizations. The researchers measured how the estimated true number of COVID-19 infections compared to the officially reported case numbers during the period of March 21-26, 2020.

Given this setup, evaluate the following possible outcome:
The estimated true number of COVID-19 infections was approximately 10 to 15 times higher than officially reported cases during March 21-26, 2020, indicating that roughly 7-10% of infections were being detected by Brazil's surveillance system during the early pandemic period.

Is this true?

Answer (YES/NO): NO